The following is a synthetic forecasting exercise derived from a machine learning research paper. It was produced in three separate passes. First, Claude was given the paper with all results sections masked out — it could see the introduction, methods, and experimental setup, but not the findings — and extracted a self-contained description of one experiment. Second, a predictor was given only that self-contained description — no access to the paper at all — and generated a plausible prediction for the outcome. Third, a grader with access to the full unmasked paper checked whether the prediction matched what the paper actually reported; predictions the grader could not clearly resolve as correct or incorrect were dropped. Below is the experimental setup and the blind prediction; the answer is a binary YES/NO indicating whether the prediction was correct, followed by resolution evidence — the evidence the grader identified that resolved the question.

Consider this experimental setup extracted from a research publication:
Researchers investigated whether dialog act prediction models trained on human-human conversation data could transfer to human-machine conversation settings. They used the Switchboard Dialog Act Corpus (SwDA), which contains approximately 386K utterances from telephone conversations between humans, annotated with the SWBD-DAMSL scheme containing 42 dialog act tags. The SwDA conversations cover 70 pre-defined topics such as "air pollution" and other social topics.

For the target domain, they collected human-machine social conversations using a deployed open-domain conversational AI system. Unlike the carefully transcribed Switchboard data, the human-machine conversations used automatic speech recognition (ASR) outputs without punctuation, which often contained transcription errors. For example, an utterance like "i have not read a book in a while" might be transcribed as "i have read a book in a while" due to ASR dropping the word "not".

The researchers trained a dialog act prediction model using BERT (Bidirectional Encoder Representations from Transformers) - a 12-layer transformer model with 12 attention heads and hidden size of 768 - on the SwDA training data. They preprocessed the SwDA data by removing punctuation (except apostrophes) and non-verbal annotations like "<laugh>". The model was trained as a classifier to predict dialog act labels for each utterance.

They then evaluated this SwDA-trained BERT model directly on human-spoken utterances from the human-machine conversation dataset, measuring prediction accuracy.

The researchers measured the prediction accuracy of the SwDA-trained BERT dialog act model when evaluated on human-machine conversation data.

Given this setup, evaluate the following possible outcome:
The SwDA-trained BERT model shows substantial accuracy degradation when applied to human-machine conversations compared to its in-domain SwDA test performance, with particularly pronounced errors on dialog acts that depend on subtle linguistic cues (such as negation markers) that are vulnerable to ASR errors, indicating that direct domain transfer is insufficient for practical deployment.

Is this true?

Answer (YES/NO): NO